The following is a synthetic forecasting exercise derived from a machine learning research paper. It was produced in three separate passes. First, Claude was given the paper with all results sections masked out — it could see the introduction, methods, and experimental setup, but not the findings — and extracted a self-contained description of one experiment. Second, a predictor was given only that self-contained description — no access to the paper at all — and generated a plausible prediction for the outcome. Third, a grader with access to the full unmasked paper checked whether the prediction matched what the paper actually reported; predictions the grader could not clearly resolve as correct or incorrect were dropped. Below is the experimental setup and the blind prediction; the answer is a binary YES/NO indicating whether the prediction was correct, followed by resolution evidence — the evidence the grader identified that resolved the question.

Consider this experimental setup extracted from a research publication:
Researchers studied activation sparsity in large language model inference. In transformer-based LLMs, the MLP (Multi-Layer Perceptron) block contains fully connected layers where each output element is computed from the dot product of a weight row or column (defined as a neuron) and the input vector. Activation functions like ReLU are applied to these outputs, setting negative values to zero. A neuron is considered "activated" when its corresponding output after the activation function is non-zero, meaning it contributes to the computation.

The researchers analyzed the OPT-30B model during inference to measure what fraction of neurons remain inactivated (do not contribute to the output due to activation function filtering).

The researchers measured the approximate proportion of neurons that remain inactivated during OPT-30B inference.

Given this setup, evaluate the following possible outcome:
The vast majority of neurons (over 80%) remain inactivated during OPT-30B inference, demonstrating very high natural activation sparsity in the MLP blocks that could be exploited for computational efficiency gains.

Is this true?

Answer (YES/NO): NO